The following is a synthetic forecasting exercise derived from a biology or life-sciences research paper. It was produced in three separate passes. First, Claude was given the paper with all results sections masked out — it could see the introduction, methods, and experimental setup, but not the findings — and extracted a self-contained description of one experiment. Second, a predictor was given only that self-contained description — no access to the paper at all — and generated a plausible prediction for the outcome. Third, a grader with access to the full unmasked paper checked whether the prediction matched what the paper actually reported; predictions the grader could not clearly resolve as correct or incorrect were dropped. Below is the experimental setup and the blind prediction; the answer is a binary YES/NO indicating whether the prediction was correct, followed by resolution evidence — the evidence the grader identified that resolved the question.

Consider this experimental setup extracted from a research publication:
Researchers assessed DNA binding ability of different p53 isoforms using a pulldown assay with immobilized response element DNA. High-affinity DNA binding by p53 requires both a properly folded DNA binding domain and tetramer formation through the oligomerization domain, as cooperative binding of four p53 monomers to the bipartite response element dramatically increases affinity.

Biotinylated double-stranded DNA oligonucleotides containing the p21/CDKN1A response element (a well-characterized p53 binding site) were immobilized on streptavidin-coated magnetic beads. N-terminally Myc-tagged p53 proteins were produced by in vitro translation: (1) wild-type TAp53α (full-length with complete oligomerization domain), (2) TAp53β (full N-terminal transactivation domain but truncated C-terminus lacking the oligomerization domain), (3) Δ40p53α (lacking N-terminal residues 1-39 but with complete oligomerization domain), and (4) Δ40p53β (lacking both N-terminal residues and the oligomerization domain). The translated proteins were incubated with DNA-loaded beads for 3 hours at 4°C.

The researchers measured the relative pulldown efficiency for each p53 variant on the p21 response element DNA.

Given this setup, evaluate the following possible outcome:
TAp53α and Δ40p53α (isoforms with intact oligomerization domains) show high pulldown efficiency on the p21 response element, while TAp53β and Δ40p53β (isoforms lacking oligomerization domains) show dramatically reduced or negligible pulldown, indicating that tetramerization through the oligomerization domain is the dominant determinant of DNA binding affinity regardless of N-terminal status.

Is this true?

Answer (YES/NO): YES